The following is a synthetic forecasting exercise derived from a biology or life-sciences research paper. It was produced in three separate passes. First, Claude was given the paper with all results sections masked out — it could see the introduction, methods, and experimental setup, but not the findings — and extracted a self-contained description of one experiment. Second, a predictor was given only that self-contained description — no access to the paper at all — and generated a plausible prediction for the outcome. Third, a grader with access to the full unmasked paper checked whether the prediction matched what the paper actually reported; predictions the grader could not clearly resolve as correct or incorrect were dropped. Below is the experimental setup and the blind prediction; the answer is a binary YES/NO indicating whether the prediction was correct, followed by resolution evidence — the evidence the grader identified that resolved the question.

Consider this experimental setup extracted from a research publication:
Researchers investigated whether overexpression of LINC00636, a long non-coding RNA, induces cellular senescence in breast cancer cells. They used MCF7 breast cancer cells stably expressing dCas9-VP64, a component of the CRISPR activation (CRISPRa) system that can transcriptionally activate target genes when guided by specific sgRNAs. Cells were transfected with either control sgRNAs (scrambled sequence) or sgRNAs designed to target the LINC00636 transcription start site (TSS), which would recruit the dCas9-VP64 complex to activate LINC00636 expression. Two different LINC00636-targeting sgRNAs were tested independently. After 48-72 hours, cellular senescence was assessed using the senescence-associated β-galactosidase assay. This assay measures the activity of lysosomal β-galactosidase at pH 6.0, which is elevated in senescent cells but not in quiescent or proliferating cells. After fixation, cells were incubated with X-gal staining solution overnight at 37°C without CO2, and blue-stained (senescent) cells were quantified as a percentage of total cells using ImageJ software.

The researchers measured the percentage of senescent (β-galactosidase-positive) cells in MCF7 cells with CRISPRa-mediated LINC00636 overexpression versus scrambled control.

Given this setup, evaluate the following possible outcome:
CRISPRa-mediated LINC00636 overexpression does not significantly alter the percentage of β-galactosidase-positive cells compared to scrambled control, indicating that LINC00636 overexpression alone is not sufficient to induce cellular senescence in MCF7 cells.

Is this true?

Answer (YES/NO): NO